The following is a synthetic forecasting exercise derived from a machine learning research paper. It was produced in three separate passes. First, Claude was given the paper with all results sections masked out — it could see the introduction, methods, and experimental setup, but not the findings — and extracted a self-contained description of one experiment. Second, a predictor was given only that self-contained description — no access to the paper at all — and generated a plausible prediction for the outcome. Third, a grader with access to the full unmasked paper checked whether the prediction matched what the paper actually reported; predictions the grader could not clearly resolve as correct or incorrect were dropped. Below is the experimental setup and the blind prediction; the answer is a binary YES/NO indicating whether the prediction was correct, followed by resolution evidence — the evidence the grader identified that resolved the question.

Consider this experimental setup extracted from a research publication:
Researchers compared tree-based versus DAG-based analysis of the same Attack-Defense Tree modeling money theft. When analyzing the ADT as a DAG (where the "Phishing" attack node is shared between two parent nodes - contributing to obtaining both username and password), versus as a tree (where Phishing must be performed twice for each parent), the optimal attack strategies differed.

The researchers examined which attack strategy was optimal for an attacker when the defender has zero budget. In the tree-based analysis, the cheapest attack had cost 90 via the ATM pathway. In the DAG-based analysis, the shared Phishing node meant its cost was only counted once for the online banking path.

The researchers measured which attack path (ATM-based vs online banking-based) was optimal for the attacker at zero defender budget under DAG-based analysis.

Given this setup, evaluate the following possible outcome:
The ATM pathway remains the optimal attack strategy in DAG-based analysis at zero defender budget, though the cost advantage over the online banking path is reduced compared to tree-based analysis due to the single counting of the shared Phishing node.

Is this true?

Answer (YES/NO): NO